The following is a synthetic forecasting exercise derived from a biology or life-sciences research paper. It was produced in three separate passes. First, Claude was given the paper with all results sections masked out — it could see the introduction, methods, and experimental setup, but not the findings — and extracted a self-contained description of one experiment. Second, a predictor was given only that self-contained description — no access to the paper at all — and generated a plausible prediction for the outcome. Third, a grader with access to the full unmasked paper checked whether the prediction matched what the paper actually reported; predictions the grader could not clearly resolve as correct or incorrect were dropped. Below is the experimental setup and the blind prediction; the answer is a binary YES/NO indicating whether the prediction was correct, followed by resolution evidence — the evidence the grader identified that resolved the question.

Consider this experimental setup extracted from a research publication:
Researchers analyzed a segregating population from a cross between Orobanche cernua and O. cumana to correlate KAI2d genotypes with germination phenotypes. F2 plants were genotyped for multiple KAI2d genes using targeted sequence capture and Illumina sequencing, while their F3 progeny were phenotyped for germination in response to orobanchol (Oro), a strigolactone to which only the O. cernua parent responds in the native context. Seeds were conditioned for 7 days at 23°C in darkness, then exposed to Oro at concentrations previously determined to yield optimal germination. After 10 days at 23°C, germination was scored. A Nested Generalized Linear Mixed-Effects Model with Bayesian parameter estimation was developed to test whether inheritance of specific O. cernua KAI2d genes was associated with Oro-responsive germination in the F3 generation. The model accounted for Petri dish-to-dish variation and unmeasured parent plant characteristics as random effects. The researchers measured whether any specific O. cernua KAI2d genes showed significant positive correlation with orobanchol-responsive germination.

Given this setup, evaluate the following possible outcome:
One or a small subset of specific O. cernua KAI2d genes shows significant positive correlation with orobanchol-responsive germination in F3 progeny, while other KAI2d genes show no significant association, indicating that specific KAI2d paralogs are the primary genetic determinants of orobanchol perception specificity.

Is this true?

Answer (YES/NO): YES